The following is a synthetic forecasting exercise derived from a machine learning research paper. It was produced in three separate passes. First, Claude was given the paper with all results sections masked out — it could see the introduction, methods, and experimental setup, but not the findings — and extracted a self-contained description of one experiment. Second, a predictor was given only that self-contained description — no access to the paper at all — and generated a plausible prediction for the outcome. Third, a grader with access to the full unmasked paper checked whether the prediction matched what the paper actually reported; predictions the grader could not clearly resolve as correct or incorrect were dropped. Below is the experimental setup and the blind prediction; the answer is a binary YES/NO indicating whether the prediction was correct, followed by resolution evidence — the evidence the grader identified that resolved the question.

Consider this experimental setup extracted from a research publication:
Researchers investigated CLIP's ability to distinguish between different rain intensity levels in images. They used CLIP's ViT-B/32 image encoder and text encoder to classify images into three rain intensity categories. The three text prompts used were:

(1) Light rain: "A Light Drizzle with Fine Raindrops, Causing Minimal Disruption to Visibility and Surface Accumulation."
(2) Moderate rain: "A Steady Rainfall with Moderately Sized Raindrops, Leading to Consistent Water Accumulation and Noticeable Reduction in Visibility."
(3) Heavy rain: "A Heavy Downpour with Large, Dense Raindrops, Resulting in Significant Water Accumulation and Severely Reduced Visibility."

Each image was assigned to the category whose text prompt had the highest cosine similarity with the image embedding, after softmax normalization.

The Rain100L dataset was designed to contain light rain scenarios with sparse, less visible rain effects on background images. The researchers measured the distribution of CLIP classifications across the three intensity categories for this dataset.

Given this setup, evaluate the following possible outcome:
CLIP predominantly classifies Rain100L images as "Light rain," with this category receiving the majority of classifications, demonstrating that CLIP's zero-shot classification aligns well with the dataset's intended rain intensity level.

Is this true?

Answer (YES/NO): NO